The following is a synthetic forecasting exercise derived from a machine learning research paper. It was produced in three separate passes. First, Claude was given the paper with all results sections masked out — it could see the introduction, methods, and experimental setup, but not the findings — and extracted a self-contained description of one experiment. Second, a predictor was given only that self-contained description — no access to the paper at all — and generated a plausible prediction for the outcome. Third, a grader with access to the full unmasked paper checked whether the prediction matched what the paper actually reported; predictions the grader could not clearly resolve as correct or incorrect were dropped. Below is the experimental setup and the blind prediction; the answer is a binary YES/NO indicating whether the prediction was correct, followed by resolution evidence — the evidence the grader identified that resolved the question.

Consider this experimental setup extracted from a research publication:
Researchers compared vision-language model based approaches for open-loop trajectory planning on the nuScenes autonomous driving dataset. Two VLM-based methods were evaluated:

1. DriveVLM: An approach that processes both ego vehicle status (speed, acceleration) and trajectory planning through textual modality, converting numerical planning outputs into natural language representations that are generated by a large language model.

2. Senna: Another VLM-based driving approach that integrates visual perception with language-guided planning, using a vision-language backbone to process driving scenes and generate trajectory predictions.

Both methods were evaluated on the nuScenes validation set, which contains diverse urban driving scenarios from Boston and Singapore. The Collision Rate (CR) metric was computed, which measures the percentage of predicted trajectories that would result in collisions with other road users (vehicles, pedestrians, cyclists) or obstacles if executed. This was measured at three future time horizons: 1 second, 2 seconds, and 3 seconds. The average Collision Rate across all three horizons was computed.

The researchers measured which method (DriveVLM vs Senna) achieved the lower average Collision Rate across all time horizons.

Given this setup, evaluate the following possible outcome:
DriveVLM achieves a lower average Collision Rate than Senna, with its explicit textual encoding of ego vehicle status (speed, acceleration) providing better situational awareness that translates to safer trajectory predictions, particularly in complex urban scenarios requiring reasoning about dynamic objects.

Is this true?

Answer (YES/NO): NO